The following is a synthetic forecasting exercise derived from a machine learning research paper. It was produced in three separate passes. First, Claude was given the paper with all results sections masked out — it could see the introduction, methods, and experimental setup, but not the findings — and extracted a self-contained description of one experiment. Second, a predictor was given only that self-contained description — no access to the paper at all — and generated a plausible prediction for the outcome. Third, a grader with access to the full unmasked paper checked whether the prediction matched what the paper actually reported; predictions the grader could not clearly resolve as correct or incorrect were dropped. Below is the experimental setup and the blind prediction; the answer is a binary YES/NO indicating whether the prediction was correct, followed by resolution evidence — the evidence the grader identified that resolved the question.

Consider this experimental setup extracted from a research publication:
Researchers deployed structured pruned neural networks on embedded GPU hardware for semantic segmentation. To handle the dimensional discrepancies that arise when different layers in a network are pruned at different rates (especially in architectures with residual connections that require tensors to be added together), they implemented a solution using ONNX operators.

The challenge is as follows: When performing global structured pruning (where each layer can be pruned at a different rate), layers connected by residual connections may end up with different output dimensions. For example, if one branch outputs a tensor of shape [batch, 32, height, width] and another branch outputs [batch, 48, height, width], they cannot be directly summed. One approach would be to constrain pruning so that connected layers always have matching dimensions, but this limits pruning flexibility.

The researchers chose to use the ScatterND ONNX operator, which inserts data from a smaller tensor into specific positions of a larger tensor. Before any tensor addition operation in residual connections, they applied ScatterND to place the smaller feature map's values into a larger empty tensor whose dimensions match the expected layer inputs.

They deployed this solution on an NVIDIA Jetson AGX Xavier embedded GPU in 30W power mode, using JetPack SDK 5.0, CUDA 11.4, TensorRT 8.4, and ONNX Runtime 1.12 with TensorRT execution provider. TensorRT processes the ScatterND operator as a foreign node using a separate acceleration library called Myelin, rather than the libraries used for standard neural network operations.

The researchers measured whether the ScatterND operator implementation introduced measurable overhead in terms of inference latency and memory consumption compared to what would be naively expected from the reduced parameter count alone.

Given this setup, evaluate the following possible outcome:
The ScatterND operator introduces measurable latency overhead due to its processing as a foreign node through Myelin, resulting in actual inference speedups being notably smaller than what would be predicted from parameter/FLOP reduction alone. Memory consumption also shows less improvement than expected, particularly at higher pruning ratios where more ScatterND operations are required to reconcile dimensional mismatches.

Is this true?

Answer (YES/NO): YES